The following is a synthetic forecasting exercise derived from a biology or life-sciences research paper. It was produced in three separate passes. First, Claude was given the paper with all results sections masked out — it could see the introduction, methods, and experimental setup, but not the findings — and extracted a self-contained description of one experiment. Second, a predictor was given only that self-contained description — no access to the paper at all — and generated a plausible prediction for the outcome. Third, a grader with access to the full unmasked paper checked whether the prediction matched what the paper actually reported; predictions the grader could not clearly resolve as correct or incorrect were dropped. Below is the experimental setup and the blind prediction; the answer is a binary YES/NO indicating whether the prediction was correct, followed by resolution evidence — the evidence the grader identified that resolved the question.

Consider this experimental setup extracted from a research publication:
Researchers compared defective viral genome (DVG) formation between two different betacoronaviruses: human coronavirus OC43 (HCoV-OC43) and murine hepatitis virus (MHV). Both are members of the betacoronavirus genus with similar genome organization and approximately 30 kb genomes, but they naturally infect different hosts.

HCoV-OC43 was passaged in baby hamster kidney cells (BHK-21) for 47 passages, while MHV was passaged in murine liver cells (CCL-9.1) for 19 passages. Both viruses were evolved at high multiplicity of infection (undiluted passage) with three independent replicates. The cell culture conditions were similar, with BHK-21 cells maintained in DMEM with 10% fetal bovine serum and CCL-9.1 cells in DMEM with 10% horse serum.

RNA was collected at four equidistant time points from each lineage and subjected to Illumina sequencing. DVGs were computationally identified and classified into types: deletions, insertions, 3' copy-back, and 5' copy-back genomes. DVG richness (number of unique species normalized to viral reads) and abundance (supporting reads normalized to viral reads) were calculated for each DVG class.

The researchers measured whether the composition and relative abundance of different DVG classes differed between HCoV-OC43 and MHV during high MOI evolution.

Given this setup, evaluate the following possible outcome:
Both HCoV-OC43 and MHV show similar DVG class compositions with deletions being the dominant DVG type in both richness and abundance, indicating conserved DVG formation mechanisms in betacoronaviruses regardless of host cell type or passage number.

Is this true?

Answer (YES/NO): YES